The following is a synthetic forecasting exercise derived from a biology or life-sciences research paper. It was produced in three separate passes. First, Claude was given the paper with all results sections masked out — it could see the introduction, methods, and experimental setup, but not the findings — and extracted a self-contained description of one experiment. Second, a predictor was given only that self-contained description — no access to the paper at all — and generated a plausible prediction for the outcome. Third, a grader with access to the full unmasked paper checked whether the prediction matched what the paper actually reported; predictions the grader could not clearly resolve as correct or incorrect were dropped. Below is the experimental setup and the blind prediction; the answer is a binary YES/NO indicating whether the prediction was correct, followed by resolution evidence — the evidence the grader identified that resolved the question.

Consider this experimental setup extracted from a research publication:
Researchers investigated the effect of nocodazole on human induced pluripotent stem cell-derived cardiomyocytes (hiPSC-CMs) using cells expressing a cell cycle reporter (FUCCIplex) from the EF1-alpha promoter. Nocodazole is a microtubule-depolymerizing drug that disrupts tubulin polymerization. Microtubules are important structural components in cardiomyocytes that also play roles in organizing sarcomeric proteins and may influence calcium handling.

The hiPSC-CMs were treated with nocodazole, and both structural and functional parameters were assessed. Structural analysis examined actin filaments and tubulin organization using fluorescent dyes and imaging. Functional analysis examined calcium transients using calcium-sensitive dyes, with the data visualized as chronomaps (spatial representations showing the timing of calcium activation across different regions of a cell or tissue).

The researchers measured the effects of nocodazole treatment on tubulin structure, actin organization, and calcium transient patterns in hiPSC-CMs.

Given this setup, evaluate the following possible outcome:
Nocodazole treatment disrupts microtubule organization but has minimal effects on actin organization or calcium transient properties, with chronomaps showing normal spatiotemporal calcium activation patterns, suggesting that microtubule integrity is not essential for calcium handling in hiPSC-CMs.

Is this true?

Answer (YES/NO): NO